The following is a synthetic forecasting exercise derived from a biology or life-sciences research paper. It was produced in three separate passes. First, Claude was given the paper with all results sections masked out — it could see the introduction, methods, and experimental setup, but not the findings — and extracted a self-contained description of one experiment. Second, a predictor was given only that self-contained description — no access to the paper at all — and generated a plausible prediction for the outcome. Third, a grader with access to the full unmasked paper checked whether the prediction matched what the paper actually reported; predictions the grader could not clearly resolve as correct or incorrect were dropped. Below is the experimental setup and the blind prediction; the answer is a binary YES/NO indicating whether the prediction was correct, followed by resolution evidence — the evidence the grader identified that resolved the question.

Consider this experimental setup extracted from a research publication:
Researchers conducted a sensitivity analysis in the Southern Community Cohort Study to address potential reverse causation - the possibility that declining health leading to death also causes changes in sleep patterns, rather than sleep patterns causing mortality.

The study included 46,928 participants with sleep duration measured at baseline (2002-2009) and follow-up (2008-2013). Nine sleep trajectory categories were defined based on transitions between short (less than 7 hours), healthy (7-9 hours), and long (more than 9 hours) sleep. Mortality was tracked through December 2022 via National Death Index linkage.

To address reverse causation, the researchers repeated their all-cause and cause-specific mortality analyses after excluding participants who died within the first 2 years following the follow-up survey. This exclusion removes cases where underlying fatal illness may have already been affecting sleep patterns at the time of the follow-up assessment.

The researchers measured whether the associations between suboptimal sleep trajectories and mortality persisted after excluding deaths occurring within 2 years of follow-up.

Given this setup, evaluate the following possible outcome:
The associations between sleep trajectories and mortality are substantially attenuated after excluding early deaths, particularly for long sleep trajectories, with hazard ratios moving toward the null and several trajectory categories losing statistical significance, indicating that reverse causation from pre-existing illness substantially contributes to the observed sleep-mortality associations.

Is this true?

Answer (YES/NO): NO